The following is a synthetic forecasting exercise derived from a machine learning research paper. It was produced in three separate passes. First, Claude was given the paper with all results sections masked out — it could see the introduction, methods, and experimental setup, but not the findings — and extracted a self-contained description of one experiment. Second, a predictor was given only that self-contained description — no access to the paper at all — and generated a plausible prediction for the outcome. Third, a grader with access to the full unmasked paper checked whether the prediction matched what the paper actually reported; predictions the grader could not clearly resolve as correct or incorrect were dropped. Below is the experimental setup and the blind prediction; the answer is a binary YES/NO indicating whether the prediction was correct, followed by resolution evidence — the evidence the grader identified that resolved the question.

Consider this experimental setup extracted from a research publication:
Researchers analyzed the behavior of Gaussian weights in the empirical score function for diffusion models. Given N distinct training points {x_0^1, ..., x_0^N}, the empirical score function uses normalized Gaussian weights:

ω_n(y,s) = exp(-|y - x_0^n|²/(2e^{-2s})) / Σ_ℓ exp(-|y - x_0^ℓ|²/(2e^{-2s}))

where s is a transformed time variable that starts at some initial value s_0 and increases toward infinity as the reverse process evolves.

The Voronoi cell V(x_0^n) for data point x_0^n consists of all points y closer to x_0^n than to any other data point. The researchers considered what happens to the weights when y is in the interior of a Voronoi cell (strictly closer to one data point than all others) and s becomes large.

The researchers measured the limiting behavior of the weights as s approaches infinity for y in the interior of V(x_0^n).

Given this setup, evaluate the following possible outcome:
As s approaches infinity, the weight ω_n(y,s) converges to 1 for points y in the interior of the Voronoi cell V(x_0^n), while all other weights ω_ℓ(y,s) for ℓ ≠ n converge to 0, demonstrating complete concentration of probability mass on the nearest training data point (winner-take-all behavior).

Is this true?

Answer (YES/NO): YES